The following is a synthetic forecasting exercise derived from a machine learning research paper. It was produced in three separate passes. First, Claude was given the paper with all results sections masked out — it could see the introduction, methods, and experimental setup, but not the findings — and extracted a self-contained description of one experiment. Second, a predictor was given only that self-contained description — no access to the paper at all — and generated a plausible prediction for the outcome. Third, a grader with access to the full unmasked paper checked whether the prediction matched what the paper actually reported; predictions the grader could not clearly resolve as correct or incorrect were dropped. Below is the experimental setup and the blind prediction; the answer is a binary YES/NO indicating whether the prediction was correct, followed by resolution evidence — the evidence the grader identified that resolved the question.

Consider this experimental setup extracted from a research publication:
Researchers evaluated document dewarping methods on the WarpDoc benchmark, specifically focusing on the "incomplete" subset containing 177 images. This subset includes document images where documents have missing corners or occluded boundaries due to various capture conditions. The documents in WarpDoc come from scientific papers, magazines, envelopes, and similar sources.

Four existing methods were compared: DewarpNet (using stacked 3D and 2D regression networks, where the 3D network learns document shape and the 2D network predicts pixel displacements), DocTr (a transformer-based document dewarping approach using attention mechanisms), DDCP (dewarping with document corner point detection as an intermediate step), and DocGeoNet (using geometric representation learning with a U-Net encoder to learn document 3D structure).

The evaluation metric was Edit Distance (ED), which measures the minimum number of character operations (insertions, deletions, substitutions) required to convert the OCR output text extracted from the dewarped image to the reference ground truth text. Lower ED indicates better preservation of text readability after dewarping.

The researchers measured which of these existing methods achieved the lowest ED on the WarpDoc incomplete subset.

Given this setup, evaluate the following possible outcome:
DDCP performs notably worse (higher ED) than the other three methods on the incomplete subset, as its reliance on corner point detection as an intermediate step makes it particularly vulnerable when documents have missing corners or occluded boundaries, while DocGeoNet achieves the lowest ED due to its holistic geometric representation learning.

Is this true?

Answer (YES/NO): NO